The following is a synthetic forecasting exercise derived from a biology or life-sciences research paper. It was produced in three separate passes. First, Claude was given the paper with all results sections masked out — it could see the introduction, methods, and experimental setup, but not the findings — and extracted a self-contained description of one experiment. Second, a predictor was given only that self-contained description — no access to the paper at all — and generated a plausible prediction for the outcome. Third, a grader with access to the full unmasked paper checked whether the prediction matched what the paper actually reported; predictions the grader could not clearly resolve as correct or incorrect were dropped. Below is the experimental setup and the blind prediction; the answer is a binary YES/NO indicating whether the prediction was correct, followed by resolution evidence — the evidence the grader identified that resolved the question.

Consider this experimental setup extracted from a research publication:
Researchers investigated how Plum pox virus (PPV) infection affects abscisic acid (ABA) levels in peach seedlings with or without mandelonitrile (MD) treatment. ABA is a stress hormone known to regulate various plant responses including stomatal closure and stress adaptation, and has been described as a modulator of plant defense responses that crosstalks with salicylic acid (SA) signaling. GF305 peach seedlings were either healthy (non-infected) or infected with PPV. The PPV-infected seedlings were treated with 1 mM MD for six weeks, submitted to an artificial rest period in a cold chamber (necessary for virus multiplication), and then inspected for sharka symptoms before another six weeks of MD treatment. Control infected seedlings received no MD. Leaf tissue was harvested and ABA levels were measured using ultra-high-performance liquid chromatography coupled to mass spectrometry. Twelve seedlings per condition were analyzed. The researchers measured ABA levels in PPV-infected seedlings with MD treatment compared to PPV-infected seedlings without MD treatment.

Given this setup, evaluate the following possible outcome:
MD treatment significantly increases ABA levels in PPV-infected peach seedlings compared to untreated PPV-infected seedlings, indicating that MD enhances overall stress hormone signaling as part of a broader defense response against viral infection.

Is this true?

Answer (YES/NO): YES